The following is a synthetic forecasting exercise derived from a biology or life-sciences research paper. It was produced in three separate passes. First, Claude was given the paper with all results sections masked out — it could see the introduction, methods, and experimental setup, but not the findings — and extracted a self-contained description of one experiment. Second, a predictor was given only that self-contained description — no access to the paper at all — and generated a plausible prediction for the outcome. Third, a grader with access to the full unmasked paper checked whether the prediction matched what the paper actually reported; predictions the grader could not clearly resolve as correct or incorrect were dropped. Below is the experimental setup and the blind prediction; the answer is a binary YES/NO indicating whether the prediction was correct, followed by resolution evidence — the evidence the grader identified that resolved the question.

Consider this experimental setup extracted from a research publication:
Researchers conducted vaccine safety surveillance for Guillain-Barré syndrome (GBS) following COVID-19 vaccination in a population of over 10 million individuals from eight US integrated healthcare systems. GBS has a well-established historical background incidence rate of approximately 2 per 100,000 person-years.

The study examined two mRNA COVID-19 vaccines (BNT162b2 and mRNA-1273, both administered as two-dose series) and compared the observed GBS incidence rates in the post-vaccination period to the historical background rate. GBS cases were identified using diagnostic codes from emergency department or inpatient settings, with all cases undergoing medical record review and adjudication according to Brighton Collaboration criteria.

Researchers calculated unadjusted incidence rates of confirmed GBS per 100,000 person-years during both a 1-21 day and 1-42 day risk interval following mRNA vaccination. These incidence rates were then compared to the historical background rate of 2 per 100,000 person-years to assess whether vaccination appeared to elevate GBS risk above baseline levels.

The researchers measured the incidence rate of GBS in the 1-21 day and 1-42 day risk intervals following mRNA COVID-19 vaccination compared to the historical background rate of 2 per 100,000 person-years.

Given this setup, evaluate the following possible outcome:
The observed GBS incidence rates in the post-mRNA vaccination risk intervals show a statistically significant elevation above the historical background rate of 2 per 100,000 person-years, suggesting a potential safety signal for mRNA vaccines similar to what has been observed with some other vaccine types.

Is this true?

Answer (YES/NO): NO